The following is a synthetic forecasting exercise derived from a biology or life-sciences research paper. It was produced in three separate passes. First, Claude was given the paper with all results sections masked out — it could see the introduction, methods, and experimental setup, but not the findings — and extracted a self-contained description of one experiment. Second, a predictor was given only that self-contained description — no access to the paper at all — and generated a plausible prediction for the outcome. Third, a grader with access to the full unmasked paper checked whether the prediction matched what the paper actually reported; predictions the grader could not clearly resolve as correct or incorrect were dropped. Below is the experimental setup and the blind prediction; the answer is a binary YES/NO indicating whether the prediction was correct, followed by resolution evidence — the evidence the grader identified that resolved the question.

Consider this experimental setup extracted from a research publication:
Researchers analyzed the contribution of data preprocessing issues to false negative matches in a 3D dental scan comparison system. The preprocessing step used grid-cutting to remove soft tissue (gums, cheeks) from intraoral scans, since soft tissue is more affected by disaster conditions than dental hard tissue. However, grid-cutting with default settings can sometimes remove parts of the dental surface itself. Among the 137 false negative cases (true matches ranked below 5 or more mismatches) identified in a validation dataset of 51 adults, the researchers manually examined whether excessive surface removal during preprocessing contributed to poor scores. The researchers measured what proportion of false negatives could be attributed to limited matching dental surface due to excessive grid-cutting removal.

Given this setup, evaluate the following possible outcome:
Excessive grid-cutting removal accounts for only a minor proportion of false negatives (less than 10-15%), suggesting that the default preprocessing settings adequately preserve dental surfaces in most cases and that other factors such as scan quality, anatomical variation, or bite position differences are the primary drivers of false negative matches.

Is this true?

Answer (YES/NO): NO